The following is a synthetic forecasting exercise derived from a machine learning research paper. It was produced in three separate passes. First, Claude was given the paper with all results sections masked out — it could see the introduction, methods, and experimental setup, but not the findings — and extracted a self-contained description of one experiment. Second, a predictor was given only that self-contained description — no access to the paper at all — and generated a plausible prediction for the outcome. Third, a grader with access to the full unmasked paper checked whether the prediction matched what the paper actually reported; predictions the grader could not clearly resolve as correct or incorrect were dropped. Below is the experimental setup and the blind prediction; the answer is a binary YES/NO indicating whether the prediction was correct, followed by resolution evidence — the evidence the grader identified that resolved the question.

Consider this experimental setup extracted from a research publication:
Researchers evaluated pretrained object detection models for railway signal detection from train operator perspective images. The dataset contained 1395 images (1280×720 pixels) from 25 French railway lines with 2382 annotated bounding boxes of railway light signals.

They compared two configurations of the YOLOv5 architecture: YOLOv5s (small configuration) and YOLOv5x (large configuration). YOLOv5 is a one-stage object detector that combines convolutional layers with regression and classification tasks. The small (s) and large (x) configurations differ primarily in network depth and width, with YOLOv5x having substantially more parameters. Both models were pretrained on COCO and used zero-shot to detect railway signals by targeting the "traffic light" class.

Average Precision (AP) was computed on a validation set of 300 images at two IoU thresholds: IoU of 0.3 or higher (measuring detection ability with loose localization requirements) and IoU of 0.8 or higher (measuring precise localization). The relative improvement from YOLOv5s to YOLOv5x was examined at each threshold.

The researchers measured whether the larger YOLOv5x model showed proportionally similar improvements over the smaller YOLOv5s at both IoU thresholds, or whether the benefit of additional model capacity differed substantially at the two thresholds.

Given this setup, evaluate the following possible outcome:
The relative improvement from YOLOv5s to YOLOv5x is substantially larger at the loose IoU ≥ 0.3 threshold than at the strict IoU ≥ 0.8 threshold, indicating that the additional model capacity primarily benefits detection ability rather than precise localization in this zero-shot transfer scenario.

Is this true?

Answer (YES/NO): NO